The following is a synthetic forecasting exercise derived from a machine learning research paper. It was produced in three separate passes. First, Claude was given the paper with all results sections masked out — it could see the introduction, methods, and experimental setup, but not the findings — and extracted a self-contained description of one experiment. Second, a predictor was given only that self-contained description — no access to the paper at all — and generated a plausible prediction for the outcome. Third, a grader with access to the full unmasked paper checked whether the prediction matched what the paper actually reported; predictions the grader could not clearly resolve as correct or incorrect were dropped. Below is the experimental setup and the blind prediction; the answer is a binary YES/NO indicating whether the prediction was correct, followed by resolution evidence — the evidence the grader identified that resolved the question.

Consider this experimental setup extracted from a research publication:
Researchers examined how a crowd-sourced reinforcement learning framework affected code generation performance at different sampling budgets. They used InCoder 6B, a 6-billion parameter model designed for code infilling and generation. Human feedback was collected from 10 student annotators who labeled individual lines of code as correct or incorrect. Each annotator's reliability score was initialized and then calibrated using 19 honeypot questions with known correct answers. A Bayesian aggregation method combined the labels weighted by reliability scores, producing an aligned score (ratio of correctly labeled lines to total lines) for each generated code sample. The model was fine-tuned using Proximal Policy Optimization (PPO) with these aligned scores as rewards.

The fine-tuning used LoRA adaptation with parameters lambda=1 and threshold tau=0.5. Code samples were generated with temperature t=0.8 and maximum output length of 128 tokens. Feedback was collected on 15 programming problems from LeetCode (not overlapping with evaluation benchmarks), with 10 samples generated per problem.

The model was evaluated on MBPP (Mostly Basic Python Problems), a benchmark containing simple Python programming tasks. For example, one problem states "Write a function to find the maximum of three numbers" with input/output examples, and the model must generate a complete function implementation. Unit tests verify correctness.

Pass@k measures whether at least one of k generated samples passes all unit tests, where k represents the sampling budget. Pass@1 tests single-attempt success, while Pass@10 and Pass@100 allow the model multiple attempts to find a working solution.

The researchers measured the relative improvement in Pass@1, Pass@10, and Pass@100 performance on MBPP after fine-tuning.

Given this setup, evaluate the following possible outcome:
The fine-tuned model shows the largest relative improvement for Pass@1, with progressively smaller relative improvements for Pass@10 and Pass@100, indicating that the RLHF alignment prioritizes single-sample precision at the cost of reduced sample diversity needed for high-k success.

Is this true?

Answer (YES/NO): YES